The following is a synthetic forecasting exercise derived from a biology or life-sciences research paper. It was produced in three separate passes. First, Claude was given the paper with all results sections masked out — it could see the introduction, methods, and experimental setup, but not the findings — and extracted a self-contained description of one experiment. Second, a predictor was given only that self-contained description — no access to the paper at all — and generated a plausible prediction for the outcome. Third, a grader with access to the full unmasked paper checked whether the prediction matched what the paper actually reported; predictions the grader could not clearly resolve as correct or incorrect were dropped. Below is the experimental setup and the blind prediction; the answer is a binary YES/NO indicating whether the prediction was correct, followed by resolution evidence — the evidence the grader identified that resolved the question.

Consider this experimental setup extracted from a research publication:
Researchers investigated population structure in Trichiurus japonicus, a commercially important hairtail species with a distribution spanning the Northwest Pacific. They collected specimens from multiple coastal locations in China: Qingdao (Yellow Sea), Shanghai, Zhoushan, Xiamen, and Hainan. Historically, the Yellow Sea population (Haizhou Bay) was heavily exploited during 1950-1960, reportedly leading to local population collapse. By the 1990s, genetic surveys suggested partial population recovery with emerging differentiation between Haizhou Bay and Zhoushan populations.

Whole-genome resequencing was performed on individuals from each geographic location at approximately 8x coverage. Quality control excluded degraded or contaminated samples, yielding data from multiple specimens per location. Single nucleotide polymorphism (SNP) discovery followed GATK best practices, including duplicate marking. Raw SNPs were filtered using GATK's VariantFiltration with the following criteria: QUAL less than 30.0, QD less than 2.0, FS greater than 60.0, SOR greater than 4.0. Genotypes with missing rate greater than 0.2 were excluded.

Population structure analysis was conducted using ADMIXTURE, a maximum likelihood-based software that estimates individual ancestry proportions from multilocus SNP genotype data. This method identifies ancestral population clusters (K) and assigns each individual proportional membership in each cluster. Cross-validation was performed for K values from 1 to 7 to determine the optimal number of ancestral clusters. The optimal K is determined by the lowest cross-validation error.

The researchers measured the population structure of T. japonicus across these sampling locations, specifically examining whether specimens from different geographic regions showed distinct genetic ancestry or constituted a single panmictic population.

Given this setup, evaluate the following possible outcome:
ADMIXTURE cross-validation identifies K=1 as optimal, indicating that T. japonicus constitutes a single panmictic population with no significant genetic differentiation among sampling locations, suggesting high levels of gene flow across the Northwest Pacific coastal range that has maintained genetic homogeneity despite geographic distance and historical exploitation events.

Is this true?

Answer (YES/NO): YES